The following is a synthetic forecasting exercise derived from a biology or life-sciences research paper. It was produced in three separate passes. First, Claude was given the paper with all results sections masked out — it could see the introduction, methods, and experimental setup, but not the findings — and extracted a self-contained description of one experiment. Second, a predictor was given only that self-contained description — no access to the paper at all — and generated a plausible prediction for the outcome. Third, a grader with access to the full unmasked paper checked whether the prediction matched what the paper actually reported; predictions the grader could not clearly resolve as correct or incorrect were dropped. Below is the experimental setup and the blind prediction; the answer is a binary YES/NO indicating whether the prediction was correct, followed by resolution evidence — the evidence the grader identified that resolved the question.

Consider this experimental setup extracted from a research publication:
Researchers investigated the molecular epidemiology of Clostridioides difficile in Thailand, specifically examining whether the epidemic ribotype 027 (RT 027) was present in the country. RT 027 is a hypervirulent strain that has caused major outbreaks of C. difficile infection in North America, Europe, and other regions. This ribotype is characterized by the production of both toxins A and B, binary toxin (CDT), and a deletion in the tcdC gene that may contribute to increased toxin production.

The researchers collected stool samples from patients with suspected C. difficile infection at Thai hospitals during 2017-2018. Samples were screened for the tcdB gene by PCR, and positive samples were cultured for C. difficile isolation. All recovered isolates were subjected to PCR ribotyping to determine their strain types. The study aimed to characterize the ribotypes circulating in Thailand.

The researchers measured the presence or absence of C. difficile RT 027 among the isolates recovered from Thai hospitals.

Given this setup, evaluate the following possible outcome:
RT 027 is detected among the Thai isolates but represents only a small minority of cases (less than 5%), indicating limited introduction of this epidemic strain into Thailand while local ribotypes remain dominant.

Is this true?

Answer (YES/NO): NO